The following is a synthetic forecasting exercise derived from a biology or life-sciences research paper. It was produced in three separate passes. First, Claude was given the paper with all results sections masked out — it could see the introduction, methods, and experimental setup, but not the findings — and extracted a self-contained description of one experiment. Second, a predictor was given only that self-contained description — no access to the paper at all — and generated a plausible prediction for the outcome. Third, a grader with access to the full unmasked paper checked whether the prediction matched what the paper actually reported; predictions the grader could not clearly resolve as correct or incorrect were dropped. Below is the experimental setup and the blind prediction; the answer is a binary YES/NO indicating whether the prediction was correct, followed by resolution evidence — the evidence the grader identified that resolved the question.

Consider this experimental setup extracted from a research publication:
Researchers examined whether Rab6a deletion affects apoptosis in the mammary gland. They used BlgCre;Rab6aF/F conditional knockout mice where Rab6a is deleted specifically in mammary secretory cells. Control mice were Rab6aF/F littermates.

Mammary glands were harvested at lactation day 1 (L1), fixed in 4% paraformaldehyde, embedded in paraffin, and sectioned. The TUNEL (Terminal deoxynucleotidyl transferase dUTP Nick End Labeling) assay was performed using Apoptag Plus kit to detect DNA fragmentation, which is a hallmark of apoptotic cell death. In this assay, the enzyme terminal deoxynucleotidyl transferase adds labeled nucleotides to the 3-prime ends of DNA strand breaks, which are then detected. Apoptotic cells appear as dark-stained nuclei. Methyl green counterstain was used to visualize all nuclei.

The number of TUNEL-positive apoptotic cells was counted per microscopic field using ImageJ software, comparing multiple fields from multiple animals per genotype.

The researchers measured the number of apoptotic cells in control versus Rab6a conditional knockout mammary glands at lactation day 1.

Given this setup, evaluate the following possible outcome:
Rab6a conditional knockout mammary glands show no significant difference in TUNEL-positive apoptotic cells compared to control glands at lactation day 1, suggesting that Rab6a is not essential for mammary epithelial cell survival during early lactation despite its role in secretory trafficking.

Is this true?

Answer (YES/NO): NO